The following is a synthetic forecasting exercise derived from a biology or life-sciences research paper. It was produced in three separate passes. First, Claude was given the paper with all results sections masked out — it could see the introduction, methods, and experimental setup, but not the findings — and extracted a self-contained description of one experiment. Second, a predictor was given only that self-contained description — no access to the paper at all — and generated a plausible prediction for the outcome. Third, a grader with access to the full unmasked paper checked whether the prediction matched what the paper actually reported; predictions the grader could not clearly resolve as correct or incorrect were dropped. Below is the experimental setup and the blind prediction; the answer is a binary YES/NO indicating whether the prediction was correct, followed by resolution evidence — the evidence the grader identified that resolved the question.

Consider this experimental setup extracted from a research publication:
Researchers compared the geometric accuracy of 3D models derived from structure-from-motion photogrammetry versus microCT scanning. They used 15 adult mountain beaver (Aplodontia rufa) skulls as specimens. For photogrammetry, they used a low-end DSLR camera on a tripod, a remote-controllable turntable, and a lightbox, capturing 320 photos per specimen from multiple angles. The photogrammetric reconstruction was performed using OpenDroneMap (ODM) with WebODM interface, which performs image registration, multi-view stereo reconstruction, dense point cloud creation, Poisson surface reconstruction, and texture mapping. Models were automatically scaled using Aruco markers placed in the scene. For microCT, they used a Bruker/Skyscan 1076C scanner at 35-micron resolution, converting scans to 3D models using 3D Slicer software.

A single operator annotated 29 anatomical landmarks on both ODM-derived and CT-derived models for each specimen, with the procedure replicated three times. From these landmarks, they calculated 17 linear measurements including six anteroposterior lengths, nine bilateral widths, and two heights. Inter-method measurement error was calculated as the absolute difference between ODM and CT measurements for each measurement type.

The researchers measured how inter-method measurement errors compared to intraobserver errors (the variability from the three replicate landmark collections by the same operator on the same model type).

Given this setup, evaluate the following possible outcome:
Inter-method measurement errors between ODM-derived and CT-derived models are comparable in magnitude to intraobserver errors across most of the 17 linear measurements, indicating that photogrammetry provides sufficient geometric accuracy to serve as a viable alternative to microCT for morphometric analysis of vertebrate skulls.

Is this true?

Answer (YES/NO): NO